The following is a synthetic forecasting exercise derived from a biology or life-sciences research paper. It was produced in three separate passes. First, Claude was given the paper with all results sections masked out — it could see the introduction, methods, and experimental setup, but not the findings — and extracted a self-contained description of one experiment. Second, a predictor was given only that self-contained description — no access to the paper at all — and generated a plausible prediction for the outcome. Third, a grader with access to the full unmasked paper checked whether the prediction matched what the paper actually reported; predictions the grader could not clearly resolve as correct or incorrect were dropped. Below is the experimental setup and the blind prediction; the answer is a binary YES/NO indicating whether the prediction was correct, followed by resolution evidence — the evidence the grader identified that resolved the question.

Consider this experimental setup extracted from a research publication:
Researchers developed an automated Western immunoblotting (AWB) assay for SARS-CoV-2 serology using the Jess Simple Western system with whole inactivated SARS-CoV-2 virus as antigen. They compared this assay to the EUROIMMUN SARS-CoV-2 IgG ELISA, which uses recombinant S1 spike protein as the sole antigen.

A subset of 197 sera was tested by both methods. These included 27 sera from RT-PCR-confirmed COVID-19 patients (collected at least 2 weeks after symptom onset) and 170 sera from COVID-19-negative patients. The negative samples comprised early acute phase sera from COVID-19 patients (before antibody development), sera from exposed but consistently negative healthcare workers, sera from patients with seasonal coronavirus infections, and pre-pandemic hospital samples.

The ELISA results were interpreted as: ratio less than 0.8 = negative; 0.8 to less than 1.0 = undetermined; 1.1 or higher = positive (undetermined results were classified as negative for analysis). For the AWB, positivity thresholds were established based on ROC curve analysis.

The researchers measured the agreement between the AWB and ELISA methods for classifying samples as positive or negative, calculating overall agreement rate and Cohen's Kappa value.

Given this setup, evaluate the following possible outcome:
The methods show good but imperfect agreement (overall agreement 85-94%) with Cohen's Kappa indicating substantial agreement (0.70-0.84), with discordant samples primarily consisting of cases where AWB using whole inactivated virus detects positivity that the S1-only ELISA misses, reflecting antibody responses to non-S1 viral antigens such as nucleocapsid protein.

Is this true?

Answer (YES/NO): NO